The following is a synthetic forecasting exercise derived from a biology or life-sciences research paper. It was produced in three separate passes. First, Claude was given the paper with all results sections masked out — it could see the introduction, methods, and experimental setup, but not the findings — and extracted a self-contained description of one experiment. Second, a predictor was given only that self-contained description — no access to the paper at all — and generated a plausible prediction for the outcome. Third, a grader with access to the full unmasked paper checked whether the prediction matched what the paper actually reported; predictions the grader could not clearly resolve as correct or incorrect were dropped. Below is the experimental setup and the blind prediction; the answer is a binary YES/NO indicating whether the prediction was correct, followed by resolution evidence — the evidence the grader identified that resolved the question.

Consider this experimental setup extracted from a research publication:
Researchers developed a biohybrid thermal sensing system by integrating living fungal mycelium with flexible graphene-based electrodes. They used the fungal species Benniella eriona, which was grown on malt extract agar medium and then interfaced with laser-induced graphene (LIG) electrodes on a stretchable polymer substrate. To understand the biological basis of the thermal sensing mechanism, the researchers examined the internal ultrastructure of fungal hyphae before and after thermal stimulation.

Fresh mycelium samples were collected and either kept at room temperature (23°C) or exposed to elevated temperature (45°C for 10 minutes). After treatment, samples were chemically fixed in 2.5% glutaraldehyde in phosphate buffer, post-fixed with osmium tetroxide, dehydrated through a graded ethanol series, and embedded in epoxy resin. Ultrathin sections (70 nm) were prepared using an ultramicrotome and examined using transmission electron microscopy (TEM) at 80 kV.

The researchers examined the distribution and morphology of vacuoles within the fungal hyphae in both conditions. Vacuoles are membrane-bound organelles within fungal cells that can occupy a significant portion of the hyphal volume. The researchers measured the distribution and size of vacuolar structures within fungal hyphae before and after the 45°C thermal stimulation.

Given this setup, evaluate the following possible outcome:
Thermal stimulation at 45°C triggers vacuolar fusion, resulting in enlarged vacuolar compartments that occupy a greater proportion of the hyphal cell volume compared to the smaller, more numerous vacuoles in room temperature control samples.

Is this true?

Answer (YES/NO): YES